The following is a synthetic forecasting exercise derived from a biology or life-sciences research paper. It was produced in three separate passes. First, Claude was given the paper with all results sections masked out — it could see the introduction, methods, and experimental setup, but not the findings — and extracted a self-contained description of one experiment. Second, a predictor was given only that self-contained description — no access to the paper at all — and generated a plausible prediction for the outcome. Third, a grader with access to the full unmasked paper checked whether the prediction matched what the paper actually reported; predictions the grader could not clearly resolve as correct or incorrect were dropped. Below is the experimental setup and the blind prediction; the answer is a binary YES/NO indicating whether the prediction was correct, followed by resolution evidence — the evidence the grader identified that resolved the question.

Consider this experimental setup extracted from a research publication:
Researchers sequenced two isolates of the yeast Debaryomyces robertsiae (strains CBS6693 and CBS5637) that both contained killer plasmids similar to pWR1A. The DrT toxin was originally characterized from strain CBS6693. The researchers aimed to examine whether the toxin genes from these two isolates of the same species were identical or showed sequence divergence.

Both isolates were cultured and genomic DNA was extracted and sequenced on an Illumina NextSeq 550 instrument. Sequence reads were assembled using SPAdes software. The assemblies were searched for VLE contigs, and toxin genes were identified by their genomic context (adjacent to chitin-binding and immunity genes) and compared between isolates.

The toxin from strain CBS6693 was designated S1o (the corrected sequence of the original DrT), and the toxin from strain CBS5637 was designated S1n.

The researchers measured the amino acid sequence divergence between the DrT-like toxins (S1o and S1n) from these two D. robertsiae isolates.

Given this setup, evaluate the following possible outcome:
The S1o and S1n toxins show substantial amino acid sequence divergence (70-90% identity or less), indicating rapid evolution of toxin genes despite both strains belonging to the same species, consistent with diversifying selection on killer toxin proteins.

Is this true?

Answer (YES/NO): NO